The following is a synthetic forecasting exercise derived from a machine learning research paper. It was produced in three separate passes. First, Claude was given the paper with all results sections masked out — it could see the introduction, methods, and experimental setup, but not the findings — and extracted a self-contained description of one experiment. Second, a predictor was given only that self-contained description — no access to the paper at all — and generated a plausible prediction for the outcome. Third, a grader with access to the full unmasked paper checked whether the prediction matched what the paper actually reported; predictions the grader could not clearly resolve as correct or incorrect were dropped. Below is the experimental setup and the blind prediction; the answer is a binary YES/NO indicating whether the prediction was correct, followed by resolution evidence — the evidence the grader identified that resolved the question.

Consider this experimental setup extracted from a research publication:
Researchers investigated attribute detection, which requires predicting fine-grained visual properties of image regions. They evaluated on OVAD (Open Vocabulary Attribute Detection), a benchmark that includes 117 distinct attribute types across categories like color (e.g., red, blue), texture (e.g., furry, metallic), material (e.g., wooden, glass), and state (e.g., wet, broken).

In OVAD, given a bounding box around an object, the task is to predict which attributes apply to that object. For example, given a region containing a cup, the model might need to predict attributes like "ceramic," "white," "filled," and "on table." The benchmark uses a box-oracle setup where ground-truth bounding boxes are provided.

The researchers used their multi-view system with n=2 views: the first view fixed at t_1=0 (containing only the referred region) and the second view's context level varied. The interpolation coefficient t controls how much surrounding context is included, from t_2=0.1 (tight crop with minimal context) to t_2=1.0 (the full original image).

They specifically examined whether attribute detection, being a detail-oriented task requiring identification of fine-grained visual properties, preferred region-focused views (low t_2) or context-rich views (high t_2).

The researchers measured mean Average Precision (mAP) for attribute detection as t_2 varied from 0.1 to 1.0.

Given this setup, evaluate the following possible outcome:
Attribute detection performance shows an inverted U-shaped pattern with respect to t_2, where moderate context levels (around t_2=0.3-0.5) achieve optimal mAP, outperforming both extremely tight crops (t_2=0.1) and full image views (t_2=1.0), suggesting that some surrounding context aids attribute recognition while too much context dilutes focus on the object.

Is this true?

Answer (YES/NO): NO